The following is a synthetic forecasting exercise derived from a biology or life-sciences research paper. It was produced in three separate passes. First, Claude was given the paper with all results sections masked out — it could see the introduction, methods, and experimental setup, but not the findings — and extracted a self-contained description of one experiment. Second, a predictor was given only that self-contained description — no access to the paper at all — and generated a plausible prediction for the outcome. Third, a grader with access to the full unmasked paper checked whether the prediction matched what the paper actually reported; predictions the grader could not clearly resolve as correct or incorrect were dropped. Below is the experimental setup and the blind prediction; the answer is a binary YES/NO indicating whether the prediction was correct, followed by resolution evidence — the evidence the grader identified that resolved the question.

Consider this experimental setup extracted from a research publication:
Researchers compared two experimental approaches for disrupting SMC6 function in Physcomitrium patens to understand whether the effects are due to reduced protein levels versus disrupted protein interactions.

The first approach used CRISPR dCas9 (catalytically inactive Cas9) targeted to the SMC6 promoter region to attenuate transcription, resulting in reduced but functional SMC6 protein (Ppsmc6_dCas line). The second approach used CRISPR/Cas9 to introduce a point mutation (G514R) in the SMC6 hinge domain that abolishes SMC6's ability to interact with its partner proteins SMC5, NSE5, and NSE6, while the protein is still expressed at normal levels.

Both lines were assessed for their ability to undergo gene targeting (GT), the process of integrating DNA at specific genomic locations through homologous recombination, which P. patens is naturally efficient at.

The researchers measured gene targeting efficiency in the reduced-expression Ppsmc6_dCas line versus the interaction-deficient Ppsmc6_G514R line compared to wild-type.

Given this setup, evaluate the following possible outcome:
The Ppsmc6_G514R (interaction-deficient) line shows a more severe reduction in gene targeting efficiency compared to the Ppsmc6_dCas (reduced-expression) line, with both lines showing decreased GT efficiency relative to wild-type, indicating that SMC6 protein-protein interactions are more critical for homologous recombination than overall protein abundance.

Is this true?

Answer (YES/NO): YES